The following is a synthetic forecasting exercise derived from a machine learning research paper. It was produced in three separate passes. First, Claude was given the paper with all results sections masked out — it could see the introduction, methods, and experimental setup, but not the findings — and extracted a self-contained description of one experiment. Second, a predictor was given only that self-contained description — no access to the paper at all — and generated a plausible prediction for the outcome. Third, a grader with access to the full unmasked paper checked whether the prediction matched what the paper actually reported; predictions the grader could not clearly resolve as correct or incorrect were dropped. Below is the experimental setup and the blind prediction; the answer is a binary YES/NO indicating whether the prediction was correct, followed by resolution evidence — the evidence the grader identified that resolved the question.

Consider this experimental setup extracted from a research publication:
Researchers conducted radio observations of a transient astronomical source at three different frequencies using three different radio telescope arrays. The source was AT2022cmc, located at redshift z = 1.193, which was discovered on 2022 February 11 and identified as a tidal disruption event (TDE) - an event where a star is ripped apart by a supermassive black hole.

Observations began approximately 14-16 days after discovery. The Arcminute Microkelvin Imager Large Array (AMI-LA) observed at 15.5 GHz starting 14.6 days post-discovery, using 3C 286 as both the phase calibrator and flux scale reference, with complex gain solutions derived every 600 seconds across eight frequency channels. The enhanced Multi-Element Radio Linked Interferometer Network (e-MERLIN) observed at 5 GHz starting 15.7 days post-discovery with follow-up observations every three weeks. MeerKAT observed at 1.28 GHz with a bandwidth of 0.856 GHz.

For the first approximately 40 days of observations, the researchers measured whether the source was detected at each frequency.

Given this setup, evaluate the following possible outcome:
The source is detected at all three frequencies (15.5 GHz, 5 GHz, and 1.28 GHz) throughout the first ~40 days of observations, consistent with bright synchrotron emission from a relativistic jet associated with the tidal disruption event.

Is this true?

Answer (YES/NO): NO